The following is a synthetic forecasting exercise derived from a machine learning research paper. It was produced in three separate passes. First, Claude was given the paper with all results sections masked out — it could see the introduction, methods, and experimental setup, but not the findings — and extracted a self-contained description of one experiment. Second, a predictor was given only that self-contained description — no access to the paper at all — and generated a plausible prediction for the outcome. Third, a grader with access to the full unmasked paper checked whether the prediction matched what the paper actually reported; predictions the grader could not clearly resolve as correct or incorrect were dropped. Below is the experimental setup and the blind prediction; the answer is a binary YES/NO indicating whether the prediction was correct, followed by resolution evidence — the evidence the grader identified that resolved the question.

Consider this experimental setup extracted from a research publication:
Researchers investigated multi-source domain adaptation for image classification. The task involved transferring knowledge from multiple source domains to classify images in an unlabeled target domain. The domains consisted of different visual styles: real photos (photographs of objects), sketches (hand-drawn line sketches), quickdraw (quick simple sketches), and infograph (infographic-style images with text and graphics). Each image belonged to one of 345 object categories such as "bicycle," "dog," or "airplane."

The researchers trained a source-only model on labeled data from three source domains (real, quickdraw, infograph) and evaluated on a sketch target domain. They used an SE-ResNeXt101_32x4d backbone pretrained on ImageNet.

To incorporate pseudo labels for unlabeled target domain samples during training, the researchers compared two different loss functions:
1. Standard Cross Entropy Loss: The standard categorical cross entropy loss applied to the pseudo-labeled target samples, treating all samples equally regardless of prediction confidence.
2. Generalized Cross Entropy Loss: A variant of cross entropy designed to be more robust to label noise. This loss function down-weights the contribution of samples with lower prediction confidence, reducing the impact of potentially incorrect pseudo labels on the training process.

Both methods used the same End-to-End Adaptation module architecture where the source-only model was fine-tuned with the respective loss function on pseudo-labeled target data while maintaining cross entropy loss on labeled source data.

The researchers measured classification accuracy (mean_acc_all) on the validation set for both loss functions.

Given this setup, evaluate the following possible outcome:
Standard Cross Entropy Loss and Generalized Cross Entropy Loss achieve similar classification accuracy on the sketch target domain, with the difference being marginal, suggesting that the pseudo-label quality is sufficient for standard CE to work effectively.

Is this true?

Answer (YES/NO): NO